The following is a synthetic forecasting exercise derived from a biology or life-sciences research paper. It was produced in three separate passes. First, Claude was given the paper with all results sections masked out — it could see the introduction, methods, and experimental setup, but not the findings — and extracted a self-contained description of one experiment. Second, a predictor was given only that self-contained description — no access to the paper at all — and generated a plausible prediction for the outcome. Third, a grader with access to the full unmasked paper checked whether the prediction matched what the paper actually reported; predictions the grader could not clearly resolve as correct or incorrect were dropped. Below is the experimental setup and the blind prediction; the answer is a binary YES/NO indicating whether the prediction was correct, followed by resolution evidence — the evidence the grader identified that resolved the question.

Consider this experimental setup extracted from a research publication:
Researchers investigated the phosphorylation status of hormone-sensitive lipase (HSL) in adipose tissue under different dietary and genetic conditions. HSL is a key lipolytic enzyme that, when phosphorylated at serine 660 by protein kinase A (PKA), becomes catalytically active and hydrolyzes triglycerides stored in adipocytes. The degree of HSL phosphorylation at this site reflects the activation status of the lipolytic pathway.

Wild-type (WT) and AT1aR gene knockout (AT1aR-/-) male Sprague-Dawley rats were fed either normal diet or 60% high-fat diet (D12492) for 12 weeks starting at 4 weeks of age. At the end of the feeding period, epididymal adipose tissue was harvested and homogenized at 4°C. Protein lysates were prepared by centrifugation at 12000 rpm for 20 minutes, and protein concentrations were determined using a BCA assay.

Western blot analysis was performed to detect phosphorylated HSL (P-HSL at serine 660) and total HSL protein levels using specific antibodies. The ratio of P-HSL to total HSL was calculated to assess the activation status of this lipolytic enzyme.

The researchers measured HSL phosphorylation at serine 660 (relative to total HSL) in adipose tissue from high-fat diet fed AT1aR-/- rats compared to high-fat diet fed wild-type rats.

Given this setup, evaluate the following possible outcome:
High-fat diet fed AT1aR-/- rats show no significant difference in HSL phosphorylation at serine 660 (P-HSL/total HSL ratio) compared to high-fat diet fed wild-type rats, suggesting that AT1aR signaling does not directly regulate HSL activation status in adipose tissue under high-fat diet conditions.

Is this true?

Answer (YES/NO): NO